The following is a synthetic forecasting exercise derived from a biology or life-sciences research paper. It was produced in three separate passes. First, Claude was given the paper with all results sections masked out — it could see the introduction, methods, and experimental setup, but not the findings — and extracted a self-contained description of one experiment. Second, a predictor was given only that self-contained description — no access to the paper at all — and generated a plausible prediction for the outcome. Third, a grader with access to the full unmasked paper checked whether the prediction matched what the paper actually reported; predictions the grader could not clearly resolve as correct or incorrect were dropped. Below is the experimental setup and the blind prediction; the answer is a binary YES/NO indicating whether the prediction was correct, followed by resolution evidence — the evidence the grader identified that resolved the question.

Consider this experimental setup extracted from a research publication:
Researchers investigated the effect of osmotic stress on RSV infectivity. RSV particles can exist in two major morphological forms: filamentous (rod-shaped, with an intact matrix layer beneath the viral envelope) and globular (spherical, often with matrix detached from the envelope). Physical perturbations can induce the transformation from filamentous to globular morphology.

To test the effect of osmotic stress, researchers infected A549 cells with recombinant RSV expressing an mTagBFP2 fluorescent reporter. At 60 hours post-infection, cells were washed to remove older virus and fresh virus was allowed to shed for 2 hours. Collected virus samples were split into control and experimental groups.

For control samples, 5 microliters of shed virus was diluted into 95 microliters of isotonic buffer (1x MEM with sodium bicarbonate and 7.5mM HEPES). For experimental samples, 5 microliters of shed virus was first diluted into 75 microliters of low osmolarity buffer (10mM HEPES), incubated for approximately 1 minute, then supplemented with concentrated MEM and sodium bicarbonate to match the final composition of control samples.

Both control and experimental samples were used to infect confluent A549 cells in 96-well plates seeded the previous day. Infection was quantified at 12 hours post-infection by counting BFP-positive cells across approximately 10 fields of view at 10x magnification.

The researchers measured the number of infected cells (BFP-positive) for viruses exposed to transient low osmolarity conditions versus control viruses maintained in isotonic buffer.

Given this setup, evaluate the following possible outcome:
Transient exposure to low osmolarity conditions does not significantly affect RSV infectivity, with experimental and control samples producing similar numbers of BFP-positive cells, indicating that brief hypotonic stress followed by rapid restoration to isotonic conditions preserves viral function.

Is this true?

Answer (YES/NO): YES